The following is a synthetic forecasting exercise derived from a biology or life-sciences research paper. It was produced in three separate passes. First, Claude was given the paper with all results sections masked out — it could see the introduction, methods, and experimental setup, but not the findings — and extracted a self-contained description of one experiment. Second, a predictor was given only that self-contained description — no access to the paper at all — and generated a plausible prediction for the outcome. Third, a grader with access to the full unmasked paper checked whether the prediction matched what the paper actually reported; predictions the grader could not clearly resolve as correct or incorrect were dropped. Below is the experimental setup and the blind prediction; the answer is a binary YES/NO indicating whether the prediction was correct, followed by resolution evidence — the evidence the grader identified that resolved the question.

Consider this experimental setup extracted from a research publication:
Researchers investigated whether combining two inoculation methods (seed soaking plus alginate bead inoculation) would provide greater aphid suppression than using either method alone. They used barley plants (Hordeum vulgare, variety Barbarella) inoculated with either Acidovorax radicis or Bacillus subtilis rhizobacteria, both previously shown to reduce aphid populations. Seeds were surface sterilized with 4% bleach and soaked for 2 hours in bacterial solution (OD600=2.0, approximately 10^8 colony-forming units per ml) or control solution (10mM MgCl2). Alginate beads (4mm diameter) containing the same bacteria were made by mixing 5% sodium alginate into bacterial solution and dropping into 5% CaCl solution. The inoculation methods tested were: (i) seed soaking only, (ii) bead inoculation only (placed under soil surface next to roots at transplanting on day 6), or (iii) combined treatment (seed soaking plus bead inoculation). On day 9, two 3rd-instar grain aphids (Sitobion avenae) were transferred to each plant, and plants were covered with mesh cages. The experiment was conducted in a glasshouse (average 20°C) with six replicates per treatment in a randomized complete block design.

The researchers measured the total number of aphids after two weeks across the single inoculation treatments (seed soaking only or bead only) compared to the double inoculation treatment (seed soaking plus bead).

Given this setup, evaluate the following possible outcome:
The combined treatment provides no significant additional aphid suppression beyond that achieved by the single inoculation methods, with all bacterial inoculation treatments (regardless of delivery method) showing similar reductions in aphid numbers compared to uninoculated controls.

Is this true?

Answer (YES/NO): NO